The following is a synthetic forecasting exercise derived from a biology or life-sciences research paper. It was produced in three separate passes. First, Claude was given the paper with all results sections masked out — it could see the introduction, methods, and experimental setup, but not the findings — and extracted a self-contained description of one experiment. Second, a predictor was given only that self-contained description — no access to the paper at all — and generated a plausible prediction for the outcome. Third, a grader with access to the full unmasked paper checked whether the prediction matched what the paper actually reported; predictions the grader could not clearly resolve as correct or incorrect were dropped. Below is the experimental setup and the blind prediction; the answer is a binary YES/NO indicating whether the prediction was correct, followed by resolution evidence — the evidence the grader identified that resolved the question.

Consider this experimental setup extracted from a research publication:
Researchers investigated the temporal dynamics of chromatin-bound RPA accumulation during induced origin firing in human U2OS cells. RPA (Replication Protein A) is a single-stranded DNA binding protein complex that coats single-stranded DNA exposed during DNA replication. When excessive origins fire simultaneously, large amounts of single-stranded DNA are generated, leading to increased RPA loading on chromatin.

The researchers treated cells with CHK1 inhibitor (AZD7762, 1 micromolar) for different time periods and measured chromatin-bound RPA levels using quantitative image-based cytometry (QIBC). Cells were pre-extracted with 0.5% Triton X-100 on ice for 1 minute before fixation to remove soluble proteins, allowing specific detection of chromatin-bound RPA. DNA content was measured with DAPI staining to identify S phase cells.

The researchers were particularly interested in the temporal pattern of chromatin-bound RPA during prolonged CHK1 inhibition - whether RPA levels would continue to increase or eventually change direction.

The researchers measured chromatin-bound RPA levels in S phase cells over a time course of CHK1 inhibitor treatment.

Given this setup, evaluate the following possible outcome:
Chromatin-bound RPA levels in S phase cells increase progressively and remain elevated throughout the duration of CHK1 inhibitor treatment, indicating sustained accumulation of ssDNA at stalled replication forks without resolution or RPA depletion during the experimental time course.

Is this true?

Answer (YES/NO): NO